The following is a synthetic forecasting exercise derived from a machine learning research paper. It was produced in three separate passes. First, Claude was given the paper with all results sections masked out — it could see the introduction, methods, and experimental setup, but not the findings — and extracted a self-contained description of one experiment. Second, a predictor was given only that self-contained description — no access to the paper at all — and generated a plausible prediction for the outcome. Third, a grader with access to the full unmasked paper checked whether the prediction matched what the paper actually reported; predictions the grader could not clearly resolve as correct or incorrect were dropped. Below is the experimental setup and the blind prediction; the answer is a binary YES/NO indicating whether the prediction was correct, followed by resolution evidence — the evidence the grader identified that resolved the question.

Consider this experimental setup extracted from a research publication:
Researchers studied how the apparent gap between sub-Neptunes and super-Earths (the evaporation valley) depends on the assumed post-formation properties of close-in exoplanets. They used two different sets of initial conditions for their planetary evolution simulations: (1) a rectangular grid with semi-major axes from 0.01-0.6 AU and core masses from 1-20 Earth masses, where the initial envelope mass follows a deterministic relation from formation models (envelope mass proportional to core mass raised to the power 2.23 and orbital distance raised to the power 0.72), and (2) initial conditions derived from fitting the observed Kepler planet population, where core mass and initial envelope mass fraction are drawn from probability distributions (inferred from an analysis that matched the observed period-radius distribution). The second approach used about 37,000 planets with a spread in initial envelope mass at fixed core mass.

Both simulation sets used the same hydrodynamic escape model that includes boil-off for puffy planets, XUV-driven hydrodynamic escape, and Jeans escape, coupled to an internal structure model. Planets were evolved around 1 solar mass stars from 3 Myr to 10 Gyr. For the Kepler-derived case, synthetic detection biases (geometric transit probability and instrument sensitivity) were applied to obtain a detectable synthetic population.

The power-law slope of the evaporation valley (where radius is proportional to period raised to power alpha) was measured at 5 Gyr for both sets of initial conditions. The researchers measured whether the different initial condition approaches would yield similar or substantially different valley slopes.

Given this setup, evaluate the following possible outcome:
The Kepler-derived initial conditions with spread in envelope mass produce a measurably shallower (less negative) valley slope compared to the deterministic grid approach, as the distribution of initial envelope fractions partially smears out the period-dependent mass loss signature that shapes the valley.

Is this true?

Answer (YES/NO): NO